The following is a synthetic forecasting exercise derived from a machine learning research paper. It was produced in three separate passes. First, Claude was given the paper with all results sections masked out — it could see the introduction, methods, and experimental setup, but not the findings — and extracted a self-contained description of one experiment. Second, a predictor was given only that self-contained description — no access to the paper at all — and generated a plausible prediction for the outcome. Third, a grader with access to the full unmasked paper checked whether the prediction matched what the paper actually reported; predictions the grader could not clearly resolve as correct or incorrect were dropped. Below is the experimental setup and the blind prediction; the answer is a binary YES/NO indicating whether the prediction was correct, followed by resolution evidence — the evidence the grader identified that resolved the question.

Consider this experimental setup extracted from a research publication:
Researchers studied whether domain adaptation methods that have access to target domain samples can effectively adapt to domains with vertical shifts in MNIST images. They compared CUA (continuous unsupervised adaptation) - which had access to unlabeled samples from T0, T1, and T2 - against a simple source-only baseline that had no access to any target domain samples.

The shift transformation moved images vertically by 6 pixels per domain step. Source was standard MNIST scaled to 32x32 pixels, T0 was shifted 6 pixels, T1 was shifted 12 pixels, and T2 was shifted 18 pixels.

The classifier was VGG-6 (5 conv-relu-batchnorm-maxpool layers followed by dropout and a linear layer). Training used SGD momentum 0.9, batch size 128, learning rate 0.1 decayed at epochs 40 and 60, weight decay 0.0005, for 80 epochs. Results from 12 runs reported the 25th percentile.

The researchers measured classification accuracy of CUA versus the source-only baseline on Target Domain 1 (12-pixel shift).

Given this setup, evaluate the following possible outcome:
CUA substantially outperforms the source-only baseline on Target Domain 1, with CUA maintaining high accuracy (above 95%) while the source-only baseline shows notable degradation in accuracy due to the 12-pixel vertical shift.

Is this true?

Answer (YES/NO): NO